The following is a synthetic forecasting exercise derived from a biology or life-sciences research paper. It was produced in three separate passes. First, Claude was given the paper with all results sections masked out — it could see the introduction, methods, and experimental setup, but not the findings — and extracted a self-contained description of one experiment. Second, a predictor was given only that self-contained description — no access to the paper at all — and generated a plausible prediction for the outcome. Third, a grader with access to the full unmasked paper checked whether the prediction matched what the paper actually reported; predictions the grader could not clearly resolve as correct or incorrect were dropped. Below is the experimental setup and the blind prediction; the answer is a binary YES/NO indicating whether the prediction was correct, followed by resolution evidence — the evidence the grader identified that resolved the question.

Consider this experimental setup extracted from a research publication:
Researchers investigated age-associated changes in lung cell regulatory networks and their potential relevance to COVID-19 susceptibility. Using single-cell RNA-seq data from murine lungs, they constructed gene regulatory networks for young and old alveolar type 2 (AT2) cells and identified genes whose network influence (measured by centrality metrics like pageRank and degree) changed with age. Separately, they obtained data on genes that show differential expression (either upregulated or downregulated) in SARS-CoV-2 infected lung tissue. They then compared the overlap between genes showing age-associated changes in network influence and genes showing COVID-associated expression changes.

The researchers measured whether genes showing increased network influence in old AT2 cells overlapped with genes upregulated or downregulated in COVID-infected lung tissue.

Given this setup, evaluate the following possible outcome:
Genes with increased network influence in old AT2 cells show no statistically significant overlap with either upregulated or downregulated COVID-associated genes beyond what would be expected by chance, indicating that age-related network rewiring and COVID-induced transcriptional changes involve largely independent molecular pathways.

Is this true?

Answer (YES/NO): NO